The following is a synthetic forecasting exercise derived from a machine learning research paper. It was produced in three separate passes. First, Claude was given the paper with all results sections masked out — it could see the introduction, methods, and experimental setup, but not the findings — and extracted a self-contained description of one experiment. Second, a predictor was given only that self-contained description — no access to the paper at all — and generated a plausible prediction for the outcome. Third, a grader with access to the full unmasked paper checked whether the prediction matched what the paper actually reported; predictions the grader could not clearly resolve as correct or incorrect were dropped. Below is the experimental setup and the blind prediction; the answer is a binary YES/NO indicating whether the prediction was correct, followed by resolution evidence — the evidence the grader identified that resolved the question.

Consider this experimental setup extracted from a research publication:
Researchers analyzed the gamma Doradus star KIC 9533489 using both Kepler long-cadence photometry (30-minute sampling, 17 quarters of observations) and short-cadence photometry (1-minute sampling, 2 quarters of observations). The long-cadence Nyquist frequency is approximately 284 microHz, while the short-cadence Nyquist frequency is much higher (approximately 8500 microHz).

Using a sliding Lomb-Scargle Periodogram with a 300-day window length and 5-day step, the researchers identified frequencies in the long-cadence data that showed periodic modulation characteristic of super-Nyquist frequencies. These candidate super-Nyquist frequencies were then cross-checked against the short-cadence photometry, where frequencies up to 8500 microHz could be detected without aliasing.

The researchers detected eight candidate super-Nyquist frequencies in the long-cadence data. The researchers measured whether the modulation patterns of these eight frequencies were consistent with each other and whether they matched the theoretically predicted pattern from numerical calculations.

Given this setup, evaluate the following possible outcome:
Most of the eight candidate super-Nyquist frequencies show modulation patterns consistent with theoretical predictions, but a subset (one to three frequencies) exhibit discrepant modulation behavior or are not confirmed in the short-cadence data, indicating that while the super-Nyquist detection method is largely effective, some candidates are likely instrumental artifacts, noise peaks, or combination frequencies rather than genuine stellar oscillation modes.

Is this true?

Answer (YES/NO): NO